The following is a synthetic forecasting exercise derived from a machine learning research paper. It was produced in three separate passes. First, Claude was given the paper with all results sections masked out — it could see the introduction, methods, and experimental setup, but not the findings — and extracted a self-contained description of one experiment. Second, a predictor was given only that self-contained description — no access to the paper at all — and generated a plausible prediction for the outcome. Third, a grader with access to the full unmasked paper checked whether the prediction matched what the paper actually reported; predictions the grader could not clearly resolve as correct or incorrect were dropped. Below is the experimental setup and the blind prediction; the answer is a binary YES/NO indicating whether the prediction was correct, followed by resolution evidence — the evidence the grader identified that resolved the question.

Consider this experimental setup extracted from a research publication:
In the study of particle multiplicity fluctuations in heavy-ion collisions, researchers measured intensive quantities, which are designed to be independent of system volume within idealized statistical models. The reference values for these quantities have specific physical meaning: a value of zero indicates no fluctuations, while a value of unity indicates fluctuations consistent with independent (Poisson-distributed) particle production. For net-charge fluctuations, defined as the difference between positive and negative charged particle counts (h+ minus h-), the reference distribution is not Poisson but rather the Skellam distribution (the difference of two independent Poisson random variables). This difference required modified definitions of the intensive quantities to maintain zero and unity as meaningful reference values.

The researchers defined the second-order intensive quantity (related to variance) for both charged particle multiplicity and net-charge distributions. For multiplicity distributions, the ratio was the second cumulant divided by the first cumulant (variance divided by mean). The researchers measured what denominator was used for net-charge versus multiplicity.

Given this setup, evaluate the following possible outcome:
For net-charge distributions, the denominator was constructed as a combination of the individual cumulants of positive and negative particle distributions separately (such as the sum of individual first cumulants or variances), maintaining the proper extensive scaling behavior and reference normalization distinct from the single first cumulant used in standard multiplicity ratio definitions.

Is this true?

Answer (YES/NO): YES